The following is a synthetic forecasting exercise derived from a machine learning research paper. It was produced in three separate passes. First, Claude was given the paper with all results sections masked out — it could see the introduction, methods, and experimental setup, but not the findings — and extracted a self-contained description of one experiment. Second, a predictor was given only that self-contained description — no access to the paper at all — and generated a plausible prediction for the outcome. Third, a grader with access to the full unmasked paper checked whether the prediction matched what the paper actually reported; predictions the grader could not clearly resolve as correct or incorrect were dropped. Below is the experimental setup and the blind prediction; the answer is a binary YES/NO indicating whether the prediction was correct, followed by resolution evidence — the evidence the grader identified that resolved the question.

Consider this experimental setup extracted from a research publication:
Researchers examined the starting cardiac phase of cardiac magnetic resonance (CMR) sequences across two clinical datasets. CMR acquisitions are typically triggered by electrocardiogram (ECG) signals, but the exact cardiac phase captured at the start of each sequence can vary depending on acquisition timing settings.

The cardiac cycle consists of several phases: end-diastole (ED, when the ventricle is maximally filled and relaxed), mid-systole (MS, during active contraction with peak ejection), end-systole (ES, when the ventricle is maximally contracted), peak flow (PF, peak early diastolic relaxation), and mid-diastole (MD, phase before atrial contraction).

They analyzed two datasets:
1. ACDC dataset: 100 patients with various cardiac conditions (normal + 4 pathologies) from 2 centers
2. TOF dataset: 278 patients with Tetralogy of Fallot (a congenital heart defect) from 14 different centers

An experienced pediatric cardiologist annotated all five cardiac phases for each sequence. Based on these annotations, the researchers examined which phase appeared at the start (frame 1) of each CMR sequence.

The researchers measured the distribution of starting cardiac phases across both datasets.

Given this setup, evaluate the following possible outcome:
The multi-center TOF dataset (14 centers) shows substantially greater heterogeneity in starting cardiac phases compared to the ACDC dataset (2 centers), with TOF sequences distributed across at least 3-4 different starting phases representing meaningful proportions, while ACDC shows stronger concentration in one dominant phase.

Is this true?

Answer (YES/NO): NO